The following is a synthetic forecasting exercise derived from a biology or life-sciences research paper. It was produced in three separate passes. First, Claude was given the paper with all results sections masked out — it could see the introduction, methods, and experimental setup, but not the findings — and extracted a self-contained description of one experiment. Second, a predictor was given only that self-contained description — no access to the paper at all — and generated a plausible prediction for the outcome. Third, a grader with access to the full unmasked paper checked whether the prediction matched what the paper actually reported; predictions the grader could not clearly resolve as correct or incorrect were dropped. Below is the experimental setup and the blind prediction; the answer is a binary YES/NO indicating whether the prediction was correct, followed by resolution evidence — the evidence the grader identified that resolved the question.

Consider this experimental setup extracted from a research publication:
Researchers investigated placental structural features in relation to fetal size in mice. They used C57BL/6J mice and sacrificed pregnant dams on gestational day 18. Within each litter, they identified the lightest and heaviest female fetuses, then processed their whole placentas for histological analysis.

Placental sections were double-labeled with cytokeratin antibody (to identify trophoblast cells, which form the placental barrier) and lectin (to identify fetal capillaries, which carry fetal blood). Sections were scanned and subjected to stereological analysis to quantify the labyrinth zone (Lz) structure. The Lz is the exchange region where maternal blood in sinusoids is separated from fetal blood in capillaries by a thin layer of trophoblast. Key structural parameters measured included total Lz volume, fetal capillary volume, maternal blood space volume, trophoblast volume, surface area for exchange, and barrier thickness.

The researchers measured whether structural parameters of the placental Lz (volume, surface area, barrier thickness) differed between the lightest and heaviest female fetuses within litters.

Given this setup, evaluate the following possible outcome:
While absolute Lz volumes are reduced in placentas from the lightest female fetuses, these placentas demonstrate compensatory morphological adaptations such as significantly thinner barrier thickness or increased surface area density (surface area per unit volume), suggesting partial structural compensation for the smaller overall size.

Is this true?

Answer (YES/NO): NO